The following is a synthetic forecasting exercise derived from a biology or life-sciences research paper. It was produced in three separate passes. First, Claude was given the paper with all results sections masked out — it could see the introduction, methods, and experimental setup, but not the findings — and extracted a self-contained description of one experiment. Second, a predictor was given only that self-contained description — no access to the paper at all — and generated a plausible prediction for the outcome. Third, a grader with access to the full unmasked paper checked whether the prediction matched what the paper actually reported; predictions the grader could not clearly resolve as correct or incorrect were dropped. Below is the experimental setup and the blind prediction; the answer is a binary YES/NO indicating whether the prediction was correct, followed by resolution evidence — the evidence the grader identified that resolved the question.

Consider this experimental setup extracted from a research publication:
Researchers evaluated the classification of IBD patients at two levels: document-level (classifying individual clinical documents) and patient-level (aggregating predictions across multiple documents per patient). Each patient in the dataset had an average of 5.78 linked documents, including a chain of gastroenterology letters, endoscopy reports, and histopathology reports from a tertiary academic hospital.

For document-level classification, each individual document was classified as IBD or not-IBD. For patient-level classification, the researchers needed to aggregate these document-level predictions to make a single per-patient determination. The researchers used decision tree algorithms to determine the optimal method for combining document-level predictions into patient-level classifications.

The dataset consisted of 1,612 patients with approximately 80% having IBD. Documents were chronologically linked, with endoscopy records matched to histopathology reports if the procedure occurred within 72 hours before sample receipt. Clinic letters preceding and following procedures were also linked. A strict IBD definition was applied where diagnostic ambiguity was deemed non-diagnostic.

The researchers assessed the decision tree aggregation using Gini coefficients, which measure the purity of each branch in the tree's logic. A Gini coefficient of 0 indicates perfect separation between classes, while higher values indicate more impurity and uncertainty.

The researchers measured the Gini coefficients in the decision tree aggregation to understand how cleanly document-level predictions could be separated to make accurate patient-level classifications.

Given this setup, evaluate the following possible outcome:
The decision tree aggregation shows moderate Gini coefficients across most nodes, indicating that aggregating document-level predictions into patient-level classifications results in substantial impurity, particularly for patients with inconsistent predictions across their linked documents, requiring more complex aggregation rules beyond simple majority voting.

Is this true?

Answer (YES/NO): NO